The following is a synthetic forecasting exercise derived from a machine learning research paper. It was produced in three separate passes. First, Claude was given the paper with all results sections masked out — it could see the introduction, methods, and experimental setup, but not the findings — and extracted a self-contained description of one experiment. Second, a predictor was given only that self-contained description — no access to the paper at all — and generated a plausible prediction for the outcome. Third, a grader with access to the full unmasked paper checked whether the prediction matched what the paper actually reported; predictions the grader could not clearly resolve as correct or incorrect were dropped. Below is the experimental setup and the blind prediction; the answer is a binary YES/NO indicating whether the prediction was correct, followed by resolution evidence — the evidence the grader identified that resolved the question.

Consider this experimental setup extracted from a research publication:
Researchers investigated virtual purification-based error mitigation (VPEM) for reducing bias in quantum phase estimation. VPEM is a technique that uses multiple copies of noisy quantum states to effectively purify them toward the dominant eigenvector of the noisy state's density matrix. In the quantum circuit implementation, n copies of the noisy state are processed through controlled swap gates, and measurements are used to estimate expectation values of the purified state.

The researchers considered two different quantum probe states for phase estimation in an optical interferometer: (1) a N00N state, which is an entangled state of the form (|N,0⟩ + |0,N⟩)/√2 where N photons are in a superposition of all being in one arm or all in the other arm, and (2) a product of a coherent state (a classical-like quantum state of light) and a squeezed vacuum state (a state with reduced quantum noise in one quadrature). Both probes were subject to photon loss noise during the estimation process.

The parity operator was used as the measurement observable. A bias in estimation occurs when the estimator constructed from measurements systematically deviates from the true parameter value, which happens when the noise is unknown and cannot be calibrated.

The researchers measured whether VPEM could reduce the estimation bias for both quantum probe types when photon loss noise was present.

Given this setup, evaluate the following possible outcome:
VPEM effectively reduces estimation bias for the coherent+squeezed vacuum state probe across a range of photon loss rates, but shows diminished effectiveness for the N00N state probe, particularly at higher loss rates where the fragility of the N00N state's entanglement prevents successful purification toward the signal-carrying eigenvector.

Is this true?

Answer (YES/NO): NO